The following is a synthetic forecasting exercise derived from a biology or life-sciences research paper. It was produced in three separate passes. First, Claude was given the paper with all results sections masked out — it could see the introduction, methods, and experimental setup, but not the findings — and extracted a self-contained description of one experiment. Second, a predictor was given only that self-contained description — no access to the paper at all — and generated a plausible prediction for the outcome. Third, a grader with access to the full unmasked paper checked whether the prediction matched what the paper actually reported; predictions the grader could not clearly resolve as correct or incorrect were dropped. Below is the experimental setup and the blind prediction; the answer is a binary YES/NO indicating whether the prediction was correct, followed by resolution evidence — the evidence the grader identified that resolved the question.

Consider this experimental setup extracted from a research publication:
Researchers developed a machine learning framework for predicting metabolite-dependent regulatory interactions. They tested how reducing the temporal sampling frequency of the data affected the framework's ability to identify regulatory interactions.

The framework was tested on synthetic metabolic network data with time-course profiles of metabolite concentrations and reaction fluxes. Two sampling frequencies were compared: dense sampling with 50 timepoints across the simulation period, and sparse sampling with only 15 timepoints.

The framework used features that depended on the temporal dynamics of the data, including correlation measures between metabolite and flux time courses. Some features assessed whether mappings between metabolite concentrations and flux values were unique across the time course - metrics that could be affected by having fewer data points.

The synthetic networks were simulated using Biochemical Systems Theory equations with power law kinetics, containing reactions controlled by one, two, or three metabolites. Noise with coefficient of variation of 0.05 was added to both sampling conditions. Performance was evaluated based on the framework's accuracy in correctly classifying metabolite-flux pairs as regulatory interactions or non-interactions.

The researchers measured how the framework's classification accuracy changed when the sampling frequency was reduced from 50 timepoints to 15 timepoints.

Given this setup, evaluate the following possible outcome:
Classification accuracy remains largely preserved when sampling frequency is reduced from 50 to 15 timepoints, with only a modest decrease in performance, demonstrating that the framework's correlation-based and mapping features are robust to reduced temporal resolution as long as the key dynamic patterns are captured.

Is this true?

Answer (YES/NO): NO